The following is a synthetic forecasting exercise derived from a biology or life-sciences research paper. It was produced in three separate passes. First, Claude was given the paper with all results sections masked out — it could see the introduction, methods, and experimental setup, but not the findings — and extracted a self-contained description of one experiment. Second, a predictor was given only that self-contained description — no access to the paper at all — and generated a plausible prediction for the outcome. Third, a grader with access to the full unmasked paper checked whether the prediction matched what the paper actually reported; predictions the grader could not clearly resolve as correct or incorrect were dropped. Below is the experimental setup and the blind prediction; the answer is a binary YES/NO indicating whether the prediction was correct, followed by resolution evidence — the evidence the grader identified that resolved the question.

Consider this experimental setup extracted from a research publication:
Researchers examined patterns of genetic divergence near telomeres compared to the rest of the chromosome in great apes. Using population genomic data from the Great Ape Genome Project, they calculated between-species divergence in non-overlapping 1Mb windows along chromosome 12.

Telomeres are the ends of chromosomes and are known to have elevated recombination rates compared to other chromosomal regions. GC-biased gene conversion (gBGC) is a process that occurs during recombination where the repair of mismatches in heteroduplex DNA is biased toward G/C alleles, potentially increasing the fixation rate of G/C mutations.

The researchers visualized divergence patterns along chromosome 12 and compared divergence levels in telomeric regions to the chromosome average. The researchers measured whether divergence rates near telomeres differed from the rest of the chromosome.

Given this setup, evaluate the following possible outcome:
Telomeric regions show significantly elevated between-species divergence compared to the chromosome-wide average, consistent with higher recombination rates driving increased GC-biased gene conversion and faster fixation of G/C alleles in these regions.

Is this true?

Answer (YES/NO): YES